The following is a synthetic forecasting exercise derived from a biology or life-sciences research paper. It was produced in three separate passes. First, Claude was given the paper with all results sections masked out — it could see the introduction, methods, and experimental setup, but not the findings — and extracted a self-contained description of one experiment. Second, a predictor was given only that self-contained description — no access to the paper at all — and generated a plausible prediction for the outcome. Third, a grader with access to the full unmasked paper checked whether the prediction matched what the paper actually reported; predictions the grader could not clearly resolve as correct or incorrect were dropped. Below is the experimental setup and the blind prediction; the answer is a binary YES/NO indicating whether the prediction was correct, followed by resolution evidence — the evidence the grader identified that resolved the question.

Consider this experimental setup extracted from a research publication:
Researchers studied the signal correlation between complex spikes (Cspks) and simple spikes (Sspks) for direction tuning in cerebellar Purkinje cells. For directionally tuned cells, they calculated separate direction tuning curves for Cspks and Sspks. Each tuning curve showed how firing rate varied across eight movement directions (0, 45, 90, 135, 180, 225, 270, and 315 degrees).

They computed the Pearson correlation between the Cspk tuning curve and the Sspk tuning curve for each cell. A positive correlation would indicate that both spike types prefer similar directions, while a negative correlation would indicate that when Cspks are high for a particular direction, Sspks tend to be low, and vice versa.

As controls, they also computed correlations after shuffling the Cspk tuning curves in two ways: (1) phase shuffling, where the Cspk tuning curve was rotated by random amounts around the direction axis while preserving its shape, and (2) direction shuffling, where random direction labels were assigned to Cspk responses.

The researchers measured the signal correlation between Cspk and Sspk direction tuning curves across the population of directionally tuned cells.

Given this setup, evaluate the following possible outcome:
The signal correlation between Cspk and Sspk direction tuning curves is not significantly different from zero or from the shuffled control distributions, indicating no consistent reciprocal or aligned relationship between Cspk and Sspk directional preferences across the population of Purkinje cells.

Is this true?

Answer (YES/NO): NO